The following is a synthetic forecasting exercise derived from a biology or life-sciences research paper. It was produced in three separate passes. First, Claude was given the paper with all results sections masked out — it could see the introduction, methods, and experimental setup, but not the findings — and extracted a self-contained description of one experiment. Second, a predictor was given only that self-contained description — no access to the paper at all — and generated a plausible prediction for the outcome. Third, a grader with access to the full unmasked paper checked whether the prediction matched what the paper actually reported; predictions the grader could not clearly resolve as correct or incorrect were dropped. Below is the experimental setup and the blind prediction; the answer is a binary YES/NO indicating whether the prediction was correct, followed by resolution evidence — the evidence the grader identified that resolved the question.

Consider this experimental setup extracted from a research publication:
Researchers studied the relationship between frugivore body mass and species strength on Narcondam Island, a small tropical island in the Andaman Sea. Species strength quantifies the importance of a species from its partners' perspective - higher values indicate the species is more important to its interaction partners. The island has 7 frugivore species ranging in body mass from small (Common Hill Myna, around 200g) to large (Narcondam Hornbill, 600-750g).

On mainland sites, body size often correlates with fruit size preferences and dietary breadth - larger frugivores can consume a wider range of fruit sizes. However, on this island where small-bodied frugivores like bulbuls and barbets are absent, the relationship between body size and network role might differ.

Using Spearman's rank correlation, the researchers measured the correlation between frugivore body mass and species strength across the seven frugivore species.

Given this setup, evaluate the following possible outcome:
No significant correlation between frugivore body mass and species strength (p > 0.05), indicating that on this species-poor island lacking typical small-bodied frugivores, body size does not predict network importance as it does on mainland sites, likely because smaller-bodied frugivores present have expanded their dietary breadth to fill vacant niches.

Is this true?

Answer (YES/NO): YES